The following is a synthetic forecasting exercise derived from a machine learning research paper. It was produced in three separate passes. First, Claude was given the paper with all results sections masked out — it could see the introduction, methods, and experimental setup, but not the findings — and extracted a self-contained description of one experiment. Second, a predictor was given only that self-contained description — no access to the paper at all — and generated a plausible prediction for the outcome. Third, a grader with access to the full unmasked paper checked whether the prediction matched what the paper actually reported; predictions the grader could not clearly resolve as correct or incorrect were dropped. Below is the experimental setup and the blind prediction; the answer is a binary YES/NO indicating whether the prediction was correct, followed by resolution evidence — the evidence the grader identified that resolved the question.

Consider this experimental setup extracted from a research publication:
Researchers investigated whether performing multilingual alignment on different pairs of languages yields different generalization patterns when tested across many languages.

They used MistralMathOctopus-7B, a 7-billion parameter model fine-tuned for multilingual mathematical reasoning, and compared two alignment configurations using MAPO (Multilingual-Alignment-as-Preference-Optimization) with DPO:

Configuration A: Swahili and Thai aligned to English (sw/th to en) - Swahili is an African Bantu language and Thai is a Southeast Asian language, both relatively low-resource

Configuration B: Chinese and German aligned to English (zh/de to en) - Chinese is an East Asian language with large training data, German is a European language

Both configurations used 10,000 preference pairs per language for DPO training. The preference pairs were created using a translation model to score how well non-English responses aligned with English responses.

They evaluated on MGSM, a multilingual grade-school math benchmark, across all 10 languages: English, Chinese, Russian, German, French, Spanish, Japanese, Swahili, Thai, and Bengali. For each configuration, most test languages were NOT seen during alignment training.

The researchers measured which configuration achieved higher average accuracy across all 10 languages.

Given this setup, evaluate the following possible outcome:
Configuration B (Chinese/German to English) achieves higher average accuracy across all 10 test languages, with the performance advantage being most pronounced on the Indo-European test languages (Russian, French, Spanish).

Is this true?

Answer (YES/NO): NO